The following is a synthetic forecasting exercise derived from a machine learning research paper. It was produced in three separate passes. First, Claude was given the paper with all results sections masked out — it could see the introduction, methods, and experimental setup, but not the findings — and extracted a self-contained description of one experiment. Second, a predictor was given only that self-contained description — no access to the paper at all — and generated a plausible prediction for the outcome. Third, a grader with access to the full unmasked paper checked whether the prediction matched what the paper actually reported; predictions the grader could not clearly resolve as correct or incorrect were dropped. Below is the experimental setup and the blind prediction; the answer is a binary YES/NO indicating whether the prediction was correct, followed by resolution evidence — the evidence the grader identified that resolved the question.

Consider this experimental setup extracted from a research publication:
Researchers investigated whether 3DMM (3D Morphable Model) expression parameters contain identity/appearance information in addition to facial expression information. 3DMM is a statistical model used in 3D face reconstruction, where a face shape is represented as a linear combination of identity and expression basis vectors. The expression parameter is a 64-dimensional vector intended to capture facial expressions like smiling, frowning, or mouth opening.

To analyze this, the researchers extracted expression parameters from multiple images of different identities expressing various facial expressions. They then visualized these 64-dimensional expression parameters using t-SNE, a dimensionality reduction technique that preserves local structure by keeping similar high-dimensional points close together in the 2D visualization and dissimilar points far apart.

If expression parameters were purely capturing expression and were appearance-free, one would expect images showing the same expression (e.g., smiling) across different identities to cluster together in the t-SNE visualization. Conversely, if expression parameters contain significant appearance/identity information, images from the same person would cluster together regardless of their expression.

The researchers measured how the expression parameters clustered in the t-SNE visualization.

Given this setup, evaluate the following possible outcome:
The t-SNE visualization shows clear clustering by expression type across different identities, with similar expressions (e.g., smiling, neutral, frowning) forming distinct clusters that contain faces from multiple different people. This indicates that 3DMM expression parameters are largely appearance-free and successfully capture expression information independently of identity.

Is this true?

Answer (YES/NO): NO